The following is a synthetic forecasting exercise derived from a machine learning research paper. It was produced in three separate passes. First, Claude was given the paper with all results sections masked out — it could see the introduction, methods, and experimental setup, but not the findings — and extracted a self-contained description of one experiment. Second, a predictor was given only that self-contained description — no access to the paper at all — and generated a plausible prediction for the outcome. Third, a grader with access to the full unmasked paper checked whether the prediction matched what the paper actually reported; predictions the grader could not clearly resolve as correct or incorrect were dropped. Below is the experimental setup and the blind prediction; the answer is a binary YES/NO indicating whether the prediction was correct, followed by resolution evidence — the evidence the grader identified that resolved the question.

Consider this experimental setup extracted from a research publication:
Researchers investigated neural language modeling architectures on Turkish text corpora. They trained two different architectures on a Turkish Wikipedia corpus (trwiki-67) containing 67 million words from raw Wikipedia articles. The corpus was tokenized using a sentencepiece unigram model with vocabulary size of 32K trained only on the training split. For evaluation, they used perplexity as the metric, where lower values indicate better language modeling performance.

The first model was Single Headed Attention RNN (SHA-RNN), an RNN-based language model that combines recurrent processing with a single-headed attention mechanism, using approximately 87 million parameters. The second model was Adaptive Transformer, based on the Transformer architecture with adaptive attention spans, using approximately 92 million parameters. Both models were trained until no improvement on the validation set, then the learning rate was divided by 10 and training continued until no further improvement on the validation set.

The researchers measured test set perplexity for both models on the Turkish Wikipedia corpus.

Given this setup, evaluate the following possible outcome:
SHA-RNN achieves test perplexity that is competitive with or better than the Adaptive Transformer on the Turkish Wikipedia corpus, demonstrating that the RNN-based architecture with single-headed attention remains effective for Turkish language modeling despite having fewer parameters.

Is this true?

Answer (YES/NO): YES